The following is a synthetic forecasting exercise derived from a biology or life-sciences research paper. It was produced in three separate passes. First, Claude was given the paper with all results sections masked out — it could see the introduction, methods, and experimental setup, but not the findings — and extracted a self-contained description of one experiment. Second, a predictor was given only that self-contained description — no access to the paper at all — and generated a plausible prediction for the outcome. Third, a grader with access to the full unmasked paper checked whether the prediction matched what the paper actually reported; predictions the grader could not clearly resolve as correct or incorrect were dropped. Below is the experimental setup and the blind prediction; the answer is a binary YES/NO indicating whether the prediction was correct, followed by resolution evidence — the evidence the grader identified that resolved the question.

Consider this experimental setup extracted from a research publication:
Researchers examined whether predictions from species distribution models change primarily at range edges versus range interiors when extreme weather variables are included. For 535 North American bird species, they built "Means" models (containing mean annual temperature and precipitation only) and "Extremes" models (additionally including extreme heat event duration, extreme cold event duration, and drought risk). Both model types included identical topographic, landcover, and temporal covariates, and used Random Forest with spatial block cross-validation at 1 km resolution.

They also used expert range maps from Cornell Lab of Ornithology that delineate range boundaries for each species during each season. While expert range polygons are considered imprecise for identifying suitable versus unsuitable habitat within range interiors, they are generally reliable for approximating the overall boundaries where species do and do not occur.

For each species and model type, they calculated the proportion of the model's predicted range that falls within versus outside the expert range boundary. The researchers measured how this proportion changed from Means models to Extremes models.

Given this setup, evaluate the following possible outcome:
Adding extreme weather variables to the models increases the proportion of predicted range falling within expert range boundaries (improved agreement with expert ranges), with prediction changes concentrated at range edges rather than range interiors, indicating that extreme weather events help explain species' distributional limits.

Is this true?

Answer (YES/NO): YES